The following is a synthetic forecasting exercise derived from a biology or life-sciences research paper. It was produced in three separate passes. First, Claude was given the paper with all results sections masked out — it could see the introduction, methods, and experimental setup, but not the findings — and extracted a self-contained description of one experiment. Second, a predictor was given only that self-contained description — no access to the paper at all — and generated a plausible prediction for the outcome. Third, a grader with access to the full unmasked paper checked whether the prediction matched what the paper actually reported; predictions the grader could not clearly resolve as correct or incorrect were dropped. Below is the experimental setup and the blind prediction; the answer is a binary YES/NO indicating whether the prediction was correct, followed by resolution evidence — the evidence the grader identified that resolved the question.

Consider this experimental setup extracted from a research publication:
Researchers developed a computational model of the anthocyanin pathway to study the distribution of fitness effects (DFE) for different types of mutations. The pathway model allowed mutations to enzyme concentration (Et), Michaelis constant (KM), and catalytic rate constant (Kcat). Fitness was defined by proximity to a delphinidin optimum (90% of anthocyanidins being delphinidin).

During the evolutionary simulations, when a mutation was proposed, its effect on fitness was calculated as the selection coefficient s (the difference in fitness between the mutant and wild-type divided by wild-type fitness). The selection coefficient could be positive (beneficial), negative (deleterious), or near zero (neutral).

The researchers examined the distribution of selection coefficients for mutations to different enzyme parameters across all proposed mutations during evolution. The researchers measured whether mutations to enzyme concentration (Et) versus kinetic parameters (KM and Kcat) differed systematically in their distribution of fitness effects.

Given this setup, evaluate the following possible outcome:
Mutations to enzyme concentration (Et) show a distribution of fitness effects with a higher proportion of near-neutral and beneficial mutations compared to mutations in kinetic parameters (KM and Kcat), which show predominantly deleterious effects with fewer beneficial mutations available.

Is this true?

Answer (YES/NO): NO